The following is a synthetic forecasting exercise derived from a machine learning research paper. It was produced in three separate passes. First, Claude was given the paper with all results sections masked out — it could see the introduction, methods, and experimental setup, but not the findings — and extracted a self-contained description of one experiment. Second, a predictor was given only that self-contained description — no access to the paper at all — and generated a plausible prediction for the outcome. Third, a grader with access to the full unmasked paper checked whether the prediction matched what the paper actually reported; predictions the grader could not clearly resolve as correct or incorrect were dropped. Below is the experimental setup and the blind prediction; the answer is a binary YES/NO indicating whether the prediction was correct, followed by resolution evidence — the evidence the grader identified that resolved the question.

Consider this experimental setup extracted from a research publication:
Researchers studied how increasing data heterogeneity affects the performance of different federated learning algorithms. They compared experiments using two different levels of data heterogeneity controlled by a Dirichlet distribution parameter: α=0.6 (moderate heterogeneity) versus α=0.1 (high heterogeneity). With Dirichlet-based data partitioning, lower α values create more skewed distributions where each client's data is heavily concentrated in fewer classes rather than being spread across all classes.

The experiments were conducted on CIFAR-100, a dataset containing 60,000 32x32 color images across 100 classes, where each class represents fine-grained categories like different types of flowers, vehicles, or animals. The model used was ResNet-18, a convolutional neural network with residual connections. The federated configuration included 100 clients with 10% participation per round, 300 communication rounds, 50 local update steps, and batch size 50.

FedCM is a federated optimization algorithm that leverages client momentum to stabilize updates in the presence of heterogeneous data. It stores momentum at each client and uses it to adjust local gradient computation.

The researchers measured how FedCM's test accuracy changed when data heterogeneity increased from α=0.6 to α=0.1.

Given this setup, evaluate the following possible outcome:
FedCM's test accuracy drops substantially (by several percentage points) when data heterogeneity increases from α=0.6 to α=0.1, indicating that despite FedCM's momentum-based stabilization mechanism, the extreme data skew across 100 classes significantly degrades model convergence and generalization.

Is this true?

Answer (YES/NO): YES